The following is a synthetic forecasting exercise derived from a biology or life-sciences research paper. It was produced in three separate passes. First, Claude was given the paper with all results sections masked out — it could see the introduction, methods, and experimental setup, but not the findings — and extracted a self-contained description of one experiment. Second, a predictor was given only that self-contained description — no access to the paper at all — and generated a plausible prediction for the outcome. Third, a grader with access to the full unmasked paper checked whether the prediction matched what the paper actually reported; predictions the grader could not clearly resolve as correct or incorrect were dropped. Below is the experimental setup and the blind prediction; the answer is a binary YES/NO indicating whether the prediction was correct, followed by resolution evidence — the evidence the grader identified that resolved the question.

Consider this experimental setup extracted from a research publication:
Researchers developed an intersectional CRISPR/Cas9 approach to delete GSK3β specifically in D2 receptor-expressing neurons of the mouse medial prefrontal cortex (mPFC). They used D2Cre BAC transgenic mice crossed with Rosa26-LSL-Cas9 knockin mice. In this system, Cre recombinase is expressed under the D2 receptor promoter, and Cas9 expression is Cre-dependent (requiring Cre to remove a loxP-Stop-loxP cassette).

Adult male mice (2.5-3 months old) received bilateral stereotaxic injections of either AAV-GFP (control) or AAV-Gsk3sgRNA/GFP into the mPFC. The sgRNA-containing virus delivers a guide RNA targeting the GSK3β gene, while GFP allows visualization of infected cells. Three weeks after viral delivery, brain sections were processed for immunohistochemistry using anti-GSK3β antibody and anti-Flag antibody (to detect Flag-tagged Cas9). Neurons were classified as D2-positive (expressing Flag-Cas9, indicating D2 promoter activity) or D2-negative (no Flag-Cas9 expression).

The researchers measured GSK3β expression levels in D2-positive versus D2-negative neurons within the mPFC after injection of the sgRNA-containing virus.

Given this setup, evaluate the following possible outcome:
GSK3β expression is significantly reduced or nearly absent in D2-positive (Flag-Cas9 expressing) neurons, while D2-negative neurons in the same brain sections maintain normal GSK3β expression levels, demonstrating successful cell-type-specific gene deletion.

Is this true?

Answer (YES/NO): YES